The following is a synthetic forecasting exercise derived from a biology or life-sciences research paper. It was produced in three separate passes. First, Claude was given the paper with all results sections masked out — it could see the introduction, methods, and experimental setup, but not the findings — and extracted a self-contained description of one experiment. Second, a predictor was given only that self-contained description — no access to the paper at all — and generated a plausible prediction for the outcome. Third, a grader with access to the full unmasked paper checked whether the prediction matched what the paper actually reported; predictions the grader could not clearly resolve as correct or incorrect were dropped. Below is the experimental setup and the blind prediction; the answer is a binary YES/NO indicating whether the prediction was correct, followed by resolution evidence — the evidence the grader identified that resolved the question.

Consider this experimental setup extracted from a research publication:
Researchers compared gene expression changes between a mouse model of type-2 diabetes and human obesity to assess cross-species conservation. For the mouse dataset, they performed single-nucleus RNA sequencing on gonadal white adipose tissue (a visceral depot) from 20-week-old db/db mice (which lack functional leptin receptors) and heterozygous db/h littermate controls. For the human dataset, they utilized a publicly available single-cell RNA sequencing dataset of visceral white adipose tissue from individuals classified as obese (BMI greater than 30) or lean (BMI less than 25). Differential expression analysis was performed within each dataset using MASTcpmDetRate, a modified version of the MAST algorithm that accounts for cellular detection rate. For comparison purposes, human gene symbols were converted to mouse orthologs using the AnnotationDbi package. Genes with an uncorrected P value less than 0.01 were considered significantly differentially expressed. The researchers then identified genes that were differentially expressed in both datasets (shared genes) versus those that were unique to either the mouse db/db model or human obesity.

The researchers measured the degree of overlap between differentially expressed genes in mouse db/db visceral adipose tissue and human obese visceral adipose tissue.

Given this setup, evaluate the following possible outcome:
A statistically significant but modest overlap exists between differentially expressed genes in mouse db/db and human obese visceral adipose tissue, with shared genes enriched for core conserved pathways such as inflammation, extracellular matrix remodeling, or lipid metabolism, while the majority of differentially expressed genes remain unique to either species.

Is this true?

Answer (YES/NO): NO